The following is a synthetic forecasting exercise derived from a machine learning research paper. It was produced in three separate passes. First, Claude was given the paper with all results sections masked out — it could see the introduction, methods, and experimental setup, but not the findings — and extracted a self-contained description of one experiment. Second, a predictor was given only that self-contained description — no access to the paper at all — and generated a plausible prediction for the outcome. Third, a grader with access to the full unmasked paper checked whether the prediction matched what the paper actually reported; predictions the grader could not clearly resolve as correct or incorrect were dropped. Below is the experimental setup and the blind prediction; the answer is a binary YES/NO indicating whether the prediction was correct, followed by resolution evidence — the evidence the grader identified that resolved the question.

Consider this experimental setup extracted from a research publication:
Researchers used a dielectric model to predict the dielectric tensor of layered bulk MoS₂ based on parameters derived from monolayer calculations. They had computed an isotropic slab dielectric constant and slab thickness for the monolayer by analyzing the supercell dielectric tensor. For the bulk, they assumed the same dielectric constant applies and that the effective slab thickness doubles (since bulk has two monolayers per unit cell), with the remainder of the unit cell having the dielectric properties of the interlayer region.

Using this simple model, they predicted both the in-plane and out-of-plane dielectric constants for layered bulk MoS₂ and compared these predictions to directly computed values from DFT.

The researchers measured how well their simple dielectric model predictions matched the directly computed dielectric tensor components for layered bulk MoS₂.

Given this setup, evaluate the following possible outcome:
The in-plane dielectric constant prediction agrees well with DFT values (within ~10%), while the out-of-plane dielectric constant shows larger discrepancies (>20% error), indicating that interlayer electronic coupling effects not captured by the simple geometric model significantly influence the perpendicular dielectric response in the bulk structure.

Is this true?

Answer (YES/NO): NO